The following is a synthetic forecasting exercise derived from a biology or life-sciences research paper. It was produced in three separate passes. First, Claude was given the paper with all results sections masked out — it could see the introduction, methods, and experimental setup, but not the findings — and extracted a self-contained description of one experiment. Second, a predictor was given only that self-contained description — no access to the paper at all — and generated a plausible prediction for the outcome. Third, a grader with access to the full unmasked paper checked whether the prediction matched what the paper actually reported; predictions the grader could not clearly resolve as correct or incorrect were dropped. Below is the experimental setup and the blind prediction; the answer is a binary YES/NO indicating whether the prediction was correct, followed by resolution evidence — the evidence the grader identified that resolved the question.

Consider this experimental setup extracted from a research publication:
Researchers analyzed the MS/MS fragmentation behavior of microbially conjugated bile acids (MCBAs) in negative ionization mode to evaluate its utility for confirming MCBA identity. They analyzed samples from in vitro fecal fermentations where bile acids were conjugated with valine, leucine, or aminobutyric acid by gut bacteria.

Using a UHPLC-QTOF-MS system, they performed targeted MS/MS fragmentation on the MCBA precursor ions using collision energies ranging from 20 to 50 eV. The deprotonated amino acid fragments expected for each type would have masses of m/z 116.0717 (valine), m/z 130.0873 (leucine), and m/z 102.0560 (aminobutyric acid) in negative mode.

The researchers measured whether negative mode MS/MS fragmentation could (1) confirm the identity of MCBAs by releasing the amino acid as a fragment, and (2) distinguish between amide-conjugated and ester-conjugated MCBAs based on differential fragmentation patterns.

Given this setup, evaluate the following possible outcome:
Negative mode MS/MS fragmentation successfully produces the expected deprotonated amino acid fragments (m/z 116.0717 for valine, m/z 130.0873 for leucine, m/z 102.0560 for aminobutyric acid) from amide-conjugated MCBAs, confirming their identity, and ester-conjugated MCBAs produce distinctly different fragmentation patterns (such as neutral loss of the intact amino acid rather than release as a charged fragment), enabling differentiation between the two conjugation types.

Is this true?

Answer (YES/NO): NO